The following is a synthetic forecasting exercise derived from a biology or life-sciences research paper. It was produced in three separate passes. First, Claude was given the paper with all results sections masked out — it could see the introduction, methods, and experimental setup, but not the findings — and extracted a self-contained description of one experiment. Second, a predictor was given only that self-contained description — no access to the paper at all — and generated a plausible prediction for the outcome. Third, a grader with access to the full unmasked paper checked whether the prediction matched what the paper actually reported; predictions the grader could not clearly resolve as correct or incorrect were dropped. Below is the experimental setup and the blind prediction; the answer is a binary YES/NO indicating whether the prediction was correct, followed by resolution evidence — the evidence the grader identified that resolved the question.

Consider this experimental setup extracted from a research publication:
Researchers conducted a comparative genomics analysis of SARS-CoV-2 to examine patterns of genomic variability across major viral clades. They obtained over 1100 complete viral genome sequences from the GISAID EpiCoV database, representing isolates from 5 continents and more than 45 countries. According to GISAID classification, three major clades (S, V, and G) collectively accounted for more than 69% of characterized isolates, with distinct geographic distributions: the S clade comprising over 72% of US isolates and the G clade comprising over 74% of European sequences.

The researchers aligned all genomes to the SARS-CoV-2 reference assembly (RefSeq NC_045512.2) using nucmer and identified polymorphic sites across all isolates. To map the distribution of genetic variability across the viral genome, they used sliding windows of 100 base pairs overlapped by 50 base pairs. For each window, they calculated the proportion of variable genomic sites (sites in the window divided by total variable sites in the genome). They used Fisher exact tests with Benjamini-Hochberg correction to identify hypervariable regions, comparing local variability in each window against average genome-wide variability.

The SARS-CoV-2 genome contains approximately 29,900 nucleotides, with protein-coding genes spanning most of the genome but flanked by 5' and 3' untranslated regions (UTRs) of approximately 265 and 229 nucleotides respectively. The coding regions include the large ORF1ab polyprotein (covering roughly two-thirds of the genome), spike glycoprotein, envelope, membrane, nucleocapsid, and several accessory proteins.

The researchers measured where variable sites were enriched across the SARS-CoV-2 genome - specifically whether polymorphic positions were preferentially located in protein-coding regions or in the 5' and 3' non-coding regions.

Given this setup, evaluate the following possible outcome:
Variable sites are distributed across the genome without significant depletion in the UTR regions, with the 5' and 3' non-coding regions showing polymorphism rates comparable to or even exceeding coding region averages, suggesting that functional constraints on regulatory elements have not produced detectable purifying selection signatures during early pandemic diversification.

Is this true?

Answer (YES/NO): YES